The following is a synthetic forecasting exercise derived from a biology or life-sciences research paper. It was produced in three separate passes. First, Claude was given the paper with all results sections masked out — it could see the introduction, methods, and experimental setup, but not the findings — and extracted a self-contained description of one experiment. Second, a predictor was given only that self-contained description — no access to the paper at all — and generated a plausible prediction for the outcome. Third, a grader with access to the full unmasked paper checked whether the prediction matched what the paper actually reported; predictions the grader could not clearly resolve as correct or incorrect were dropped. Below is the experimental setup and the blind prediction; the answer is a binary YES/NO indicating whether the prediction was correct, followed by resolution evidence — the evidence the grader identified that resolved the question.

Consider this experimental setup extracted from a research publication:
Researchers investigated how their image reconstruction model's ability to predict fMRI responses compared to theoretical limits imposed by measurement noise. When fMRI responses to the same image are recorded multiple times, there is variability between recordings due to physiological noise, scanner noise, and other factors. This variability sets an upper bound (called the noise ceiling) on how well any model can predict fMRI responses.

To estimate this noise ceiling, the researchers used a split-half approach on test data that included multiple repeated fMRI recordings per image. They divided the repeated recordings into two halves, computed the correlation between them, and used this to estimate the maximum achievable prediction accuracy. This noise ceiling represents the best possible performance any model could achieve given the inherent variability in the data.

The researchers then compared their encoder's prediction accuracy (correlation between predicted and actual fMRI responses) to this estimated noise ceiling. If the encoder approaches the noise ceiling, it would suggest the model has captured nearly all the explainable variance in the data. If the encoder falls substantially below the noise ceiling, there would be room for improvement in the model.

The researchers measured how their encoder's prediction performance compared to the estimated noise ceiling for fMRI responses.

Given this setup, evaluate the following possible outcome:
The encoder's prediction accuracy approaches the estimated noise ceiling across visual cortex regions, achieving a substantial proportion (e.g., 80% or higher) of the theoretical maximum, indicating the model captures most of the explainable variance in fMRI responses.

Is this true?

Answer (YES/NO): YES